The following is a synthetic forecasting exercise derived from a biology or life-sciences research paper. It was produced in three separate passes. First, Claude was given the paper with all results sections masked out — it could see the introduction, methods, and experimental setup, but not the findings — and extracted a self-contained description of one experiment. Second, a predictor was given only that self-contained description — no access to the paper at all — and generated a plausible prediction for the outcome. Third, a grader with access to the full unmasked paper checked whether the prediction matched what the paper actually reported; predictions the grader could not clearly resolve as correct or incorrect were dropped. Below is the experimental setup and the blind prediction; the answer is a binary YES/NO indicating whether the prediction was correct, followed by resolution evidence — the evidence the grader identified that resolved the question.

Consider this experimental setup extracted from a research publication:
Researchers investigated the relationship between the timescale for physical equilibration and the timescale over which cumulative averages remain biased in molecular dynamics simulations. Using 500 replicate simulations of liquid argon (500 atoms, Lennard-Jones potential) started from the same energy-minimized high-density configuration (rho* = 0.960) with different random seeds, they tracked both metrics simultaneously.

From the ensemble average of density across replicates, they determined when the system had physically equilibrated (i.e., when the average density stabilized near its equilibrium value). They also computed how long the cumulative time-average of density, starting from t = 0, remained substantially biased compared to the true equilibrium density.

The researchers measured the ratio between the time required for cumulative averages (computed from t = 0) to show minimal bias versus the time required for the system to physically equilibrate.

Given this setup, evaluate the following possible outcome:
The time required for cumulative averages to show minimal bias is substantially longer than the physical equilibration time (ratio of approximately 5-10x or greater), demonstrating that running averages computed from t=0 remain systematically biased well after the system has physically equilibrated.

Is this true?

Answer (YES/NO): YES